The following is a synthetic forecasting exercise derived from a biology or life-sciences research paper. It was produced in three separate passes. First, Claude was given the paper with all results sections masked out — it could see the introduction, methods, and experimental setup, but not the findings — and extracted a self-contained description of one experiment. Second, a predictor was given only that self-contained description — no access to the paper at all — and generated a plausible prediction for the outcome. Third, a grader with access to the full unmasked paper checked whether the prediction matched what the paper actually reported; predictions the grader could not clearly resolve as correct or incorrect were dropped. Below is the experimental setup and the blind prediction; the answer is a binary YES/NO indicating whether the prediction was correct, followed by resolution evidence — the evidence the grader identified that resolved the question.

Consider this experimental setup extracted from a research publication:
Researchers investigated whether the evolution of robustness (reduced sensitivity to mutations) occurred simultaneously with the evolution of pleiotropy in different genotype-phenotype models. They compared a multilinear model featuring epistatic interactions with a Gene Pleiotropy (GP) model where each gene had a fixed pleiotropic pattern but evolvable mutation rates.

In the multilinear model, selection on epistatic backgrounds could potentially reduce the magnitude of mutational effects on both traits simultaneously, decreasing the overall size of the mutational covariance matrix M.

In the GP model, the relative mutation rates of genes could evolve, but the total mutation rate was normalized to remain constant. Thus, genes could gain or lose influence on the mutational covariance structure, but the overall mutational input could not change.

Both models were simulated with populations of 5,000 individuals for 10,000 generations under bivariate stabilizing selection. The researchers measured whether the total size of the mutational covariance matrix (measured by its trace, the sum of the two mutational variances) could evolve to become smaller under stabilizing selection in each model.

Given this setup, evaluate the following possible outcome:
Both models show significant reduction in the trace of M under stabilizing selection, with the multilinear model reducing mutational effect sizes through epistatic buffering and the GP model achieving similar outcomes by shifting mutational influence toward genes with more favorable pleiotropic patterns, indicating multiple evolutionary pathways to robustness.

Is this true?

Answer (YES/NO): NO